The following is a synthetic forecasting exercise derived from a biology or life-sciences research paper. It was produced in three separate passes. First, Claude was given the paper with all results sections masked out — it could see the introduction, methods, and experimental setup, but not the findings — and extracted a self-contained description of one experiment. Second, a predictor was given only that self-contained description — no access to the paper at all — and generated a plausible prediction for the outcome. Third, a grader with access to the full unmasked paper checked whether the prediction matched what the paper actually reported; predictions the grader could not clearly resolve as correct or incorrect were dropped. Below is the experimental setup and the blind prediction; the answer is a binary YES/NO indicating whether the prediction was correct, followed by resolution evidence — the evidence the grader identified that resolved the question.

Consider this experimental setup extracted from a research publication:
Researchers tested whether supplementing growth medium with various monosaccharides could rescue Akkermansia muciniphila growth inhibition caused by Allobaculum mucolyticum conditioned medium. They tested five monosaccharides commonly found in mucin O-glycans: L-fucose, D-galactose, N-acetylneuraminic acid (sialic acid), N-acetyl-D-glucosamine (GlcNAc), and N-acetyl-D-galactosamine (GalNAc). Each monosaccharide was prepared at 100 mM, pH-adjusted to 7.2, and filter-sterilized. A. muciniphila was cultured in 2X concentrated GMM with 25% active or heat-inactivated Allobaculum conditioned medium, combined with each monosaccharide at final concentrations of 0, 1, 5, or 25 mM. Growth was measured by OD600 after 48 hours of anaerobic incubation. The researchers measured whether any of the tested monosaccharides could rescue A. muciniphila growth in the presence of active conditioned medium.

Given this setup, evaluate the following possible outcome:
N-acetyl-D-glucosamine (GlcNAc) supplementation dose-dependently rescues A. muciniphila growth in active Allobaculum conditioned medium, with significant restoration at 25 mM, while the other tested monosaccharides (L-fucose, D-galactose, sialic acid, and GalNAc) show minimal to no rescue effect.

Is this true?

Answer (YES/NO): NO